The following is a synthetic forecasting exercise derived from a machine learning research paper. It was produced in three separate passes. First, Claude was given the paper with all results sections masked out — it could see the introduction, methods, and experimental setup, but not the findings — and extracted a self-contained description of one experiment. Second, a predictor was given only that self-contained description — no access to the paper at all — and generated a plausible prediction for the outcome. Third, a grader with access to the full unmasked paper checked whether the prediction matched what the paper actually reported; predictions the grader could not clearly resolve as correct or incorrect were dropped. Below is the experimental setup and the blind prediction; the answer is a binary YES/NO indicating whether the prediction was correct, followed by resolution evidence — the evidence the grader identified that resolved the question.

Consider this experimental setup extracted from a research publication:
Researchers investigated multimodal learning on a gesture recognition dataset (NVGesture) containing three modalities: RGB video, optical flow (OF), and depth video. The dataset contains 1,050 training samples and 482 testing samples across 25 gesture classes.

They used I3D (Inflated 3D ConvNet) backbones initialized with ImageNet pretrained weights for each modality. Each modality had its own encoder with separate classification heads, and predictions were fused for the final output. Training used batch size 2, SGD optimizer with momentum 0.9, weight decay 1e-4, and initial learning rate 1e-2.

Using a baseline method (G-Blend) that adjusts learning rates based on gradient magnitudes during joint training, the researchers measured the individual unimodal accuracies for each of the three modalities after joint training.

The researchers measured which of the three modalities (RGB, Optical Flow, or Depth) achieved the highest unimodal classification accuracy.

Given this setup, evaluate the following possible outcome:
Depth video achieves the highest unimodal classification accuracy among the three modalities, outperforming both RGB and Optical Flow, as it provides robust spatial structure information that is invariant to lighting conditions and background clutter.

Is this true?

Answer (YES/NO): YES